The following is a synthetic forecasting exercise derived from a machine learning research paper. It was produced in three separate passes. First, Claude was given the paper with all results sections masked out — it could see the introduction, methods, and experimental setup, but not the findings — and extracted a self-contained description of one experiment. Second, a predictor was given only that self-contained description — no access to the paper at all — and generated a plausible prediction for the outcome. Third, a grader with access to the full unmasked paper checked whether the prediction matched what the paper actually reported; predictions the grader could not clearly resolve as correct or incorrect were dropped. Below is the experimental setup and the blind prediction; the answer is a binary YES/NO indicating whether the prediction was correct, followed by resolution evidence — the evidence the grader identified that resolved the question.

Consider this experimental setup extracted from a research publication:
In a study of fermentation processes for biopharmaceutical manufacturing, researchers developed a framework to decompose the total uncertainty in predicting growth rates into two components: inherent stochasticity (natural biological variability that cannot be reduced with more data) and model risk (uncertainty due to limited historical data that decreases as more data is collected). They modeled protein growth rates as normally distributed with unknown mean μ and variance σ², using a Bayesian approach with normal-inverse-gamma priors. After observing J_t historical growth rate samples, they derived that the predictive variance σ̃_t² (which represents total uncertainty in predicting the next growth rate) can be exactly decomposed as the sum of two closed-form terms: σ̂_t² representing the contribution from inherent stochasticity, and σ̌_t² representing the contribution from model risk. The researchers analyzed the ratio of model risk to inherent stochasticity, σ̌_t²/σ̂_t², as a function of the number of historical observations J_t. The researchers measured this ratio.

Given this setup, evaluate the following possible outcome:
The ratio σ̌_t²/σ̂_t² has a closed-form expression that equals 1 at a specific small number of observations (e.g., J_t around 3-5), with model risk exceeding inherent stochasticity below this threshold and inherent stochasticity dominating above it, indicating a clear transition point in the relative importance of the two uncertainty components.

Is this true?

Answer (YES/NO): NO